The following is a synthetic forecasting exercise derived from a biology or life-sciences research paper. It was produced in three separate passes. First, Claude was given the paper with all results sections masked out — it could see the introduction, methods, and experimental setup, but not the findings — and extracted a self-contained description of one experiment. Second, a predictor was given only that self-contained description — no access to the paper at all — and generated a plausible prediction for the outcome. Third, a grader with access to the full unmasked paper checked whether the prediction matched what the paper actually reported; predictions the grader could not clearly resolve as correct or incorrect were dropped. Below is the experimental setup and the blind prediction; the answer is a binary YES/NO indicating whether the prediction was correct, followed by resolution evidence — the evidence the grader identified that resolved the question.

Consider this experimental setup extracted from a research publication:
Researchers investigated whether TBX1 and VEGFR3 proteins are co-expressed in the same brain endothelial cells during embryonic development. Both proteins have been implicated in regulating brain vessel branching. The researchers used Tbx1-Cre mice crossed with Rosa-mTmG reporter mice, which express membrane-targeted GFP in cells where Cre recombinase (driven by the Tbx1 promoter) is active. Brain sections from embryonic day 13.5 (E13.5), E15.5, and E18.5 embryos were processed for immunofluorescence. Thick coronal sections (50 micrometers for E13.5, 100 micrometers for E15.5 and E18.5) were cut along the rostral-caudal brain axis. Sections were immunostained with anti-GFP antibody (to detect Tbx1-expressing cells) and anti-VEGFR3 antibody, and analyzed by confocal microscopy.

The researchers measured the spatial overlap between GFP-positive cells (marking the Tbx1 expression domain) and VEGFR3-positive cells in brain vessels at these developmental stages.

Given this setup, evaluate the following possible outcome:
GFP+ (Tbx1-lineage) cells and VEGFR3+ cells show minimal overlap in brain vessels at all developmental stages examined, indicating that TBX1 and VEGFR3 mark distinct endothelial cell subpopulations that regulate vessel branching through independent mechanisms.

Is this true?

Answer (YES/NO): NO